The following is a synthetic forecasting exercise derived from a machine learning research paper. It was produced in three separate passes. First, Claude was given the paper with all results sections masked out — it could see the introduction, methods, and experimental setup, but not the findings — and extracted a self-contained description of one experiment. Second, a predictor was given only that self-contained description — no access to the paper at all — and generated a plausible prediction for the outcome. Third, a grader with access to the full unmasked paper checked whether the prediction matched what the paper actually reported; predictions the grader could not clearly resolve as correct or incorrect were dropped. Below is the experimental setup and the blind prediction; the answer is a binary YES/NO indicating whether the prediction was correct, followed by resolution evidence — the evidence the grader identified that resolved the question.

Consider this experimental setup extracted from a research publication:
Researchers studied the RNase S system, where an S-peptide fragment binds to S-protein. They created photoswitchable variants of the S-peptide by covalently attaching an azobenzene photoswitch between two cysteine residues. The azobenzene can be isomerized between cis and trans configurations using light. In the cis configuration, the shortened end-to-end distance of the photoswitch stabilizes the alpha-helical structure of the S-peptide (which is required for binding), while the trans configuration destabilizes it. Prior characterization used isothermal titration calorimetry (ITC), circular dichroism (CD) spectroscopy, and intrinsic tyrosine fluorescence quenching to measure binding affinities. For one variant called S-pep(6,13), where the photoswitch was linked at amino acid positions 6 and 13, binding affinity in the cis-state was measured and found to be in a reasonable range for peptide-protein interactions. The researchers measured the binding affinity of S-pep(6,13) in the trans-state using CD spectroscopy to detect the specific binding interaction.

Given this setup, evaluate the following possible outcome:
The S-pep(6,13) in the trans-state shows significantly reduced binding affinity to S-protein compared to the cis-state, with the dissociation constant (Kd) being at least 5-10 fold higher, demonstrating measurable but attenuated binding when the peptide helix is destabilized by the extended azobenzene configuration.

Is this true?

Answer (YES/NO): NO